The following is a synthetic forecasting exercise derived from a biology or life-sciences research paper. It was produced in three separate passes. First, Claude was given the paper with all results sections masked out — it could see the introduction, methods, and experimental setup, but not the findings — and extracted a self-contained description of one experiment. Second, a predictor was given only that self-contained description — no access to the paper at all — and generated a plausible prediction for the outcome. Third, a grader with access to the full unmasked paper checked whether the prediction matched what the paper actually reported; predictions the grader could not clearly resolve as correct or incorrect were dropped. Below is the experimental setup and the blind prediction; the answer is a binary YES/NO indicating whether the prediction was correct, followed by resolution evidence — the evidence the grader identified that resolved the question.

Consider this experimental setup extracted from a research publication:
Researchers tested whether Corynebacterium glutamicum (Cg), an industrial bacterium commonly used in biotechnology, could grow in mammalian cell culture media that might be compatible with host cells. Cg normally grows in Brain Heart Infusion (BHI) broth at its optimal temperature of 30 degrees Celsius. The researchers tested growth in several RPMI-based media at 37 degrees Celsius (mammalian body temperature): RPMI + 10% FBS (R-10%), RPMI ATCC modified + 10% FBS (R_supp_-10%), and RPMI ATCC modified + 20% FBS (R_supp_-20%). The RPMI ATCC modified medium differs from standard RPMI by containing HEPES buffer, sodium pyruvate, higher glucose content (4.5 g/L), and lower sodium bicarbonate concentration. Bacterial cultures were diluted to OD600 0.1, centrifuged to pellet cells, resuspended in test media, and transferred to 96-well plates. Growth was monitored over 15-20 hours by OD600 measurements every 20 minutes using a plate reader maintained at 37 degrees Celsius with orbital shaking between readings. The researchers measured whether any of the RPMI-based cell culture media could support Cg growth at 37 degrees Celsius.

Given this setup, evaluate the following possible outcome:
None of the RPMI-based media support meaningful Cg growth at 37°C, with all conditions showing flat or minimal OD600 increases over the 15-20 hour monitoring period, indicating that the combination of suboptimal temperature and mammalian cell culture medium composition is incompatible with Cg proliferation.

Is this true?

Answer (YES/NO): NO